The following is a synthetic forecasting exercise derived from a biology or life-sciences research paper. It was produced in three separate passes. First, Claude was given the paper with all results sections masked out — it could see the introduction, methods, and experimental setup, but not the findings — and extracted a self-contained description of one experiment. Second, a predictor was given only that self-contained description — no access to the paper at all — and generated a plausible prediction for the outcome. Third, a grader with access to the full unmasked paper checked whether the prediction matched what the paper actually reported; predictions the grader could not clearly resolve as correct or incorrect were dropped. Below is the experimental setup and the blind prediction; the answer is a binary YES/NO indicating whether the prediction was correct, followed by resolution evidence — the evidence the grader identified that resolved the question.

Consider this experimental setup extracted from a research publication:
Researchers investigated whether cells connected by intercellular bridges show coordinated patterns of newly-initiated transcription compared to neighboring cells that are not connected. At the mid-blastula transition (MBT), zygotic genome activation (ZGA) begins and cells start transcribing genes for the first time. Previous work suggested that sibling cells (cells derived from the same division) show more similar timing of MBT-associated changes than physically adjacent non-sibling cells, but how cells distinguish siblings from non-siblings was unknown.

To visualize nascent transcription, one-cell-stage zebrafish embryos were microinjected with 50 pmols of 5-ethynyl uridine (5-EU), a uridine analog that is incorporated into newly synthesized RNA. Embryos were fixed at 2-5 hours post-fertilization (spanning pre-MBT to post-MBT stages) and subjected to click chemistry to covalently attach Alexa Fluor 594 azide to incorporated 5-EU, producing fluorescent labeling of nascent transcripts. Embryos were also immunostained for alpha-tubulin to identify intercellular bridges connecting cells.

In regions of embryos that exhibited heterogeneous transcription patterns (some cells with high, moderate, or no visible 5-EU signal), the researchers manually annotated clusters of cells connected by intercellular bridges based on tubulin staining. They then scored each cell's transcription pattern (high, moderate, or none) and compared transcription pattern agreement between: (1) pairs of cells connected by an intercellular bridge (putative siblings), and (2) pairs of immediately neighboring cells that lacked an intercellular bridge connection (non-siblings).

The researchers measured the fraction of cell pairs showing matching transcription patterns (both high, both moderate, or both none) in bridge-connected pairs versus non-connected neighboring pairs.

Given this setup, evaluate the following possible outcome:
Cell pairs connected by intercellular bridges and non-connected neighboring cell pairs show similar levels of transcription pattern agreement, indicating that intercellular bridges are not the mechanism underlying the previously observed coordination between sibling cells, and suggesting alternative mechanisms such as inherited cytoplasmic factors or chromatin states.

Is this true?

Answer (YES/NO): NO